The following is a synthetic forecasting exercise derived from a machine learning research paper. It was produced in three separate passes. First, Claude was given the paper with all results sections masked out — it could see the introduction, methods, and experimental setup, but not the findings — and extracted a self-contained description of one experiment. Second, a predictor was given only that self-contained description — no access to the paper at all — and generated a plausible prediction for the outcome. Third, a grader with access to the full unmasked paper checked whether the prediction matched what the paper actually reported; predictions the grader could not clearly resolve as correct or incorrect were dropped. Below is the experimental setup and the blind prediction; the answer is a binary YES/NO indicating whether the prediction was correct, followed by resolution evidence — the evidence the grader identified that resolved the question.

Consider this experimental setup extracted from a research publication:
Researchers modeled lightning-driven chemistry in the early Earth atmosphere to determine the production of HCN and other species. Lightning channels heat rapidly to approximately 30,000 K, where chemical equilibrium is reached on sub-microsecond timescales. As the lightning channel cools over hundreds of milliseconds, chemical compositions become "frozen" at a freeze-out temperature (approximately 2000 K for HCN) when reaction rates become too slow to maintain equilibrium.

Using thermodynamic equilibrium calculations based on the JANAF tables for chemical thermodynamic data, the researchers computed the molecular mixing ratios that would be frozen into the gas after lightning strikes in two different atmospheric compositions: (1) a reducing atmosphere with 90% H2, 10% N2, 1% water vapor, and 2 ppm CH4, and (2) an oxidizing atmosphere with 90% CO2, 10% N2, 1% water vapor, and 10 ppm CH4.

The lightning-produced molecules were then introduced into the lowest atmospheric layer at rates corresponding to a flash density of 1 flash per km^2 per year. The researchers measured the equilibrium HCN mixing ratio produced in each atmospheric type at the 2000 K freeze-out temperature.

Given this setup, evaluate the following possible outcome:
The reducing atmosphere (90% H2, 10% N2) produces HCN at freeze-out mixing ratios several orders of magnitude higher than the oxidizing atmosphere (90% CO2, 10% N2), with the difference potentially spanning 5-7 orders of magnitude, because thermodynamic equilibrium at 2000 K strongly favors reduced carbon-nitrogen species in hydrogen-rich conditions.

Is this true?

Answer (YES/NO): NO